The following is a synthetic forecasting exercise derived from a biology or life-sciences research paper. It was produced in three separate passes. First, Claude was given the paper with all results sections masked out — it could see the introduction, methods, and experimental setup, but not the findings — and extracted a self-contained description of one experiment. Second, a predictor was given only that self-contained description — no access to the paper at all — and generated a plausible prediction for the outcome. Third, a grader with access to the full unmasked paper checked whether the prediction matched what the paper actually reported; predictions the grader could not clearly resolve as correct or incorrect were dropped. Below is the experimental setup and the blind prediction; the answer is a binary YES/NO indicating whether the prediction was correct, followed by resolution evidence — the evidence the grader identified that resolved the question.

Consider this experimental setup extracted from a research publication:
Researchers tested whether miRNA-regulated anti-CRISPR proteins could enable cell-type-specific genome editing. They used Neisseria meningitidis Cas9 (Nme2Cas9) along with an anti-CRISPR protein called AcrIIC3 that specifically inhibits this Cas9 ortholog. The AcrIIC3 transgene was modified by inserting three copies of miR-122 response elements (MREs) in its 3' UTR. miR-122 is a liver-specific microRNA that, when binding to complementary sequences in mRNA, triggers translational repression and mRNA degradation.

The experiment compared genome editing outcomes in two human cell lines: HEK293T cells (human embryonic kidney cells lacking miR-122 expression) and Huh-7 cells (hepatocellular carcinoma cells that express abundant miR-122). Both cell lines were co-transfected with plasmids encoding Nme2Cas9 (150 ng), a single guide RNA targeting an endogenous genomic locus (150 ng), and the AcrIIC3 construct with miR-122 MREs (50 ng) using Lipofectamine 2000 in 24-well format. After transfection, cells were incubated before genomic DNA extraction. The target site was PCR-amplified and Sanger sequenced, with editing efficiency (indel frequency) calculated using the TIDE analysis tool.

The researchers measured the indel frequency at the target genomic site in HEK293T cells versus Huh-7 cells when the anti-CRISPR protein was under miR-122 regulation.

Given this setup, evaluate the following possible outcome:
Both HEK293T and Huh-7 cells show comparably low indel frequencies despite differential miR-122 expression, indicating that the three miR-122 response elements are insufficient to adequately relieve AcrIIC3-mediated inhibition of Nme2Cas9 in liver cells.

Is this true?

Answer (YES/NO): NO